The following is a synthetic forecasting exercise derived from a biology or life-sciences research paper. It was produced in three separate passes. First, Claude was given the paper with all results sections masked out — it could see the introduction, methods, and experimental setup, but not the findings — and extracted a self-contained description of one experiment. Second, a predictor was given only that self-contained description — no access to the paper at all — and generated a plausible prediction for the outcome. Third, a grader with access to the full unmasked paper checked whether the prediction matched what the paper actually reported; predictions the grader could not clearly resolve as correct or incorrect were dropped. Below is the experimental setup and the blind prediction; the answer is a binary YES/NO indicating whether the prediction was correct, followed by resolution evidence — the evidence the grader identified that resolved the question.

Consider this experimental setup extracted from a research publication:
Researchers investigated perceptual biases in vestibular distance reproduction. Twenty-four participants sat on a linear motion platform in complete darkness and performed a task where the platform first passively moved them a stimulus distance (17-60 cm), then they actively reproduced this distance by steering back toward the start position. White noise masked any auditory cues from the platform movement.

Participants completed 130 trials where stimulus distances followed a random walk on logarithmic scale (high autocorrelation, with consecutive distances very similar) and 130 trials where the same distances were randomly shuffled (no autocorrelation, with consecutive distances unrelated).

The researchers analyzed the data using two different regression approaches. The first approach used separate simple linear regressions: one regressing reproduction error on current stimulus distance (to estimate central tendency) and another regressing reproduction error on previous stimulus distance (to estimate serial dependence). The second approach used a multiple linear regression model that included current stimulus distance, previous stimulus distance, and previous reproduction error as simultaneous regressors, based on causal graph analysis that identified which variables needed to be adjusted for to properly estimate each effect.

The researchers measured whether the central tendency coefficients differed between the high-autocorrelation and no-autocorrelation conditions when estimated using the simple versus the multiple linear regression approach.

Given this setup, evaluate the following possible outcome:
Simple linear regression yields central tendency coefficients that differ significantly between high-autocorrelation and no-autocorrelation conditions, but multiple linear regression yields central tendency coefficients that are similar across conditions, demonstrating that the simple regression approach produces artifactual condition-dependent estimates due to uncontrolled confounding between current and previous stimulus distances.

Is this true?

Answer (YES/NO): YES